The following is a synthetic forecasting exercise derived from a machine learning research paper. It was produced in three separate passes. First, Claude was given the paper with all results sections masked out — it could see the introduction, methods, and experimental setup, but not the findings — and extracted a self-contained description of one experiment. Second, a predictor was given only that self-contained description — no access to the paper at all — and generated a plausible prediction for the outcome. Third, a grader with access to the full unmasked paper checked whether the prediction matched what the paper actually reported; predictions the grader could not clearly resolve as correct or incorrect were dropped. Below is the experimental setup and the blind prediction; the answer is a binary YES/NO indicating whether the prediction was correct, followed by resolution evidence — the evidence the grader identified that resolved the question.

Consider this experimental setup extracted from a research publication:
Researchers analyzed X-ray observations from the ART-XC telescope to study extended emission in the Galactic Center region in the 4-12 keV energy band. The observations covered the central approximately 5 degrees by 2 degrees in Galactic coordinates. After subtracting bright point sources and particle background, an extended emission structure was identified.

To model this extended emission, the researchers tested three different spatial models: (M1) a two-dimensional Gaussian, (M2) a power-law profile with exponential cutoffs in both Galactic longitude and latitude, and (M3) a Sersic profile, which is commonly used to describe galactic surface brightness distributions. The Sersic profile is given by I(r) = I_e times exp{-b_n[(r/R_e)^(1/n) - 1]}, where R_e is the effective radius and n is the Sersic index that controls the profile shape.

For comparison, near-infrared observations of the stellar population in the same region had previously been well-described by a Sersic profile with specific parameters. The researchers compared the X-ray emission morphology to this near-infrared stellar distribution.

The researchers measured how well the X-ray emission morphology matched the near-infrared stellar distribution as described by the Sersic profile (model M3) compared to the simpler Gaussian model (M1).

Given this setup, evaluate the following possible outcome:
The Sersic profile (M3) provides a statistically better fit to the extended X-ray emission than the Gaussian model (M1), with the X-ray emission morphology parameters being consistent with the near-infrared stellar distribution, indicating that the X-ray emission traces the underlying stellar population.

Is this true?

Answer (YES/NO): NO